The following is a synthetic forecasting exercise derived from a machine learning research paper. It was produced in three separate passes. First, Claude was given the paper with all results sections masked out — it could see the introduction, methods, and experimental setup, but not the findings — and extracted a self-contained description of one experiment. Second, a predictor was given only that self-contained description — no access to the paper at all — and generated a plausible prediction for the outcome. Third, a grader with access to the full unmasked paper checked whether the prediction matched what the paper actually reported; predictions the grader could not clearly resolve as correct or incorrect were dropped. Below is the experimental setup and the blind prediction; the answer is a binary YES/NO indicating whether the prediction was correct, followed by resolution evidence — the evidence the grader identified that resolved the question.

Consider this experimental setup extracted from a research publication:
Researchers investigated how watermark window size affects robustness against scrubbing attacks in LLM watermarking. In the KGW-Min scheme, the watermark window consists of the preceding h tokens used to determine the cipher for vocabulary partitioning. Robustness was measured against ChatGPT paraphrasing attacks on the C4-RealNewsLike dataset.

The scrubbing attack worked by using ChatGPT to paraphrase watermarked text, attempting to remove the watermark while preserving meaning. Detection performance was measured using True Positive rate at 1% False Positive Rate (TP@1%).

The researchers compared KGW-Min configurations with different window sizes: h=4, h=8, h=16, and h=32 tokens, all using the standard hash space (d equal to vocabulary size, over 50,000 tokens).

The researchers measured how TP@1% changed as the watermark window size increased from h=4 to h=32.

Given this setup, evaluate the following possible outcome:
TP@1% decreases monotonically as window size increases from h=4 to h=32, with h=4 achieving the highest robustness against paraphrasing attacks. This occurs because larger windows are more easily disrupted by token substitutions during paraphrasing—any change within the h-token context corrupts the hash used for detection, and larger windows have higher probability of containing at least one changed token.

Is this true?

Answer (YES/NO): YES